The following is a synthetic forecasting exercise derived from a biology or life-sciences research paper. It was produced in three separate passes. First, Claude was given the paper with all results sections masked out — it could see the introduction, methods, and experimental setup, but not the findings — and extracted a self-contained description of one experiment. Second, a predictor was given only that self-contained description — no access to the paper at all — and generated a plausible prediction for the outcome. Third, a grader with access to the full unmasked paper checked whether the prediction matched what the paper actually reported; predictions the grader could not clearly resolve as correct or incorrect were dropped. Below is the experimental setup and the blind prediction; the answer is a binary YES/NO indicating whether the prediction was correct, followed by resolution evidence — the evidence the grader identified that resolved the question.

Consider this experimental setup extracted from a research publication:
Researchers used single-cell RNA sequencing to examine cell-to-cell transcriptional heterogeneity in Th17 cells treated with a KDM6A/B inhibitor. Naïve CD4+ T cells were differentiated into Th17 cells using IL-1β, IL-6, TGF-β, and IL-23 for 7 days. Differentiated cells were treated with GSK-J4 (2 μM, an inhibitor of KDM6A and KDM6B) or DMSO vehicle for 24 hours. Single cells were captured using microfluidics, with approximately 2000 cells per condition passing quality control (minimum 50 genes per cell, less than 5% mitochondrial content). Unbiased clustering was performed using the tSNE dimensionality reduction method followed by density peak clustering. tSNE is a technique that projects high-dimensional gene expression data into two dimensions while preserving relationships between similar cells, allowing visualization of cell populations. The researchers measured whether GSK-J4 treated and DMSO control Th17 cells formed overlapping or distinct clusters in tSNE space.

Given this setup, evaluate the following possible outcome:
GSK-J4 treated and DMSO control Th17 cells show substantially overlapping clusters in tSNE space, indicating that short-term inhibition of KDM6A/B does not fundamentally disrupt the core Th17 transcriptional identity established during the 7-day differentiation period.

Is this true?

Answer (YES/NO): NO